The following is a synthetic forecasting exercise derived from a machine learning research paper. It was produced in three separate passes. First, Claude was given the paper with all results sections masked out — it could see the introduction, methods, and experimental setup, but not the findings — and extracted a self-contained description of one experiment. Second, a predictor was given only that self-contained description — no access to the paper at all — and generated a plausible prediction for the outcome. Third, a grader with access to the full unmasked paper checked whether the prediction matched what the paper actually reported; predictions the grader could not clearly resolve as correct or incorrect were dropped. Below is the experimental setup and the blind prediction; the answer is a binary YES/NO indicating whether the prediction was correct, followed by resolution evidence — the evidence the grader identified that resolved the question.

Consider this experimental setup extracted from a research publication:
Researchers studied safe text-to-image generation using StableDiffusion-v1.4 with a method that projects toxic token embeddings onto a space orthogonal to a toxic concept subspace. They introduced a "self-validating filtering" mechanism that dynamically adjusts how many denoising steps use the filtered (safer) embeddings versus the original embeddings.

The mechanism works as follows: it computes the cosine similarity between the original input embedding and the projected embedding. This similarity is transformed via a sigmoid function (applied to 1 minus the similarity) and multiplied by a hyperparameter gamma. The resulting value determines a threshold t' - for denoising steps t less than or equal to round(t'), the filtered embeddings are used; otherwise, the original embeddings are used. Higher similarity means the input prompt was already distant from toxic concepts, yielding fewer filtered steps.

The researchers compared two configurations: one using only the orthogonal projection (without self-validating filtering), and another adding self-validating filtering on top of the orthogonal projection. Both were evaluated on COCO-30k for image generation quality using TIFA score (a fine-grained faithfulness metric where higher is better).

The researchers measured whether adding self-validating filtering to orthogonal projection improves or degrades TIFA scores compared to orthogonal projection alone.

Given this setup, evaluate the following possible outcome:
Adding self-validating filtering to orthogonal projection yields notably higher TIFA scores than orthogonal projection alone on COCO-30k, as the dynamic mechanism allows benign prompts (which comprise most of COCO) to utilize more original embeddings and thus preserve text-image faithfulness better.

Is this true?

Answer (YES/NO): YES